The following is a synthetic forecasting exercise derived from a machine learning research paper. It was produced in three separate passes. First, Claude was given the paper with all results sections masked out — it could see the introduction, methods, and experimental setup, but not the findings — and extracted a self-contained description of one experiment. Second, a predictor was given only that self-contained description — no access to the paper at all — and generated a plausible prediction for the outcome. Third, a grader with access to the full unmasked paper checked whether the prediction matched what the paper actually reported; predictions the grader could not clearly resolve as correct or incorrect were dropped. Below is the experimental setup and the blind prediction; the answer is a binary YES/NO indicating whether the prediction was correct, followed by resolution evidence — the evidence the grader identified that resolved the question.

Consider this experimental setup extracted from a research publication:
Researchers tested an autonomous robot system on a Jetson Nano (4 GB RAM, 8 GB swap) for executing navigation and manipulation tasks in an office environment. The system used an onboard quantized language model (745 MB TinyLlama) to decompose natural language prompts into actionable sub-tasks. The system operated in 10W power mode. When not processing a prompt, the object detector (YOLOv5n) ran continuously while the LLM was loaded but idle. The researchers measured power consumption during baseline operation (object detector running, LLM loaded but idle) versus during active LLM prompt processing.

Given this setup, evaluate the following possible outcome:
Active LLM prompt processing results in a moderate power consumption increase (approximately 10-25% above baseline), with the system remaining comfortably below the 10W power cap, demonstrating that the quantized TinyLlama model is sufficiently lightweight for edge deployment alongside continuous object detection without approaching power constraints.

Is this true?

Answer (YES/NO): NO